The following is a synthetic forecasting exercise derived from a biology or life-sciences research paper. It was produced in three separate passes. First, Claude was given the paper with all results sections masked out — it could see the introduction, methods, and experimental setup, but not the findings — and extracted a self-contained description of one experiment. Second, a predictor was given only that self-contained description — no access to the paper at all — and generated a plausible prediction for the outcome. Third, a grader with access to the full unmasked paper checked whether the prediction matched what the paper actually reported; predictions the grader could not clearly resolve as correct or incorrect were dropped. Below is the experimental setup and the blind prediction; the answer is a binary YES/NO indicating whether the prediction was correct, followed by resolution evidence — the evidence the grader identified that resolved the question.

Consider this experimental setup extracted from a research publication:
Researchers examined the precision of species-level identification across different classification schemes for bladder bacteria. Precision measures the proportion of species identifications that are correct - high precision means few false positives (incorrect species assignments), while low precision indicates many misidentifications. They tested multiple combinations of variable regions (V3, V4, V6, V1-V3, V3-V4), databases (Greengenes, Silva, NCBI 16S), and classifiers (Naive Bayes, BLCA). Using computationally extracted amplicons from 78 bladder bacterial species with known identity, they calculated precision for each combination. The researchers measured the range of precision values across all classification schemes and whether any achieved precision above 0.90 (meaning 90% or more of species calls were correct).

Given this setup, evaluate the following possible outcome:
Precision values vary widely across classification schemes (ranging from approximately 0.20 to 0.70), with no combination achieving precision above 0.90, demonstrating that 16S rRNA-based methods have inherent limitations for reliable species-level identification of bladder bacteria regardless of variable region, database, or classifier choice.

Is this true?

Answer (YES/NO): NO